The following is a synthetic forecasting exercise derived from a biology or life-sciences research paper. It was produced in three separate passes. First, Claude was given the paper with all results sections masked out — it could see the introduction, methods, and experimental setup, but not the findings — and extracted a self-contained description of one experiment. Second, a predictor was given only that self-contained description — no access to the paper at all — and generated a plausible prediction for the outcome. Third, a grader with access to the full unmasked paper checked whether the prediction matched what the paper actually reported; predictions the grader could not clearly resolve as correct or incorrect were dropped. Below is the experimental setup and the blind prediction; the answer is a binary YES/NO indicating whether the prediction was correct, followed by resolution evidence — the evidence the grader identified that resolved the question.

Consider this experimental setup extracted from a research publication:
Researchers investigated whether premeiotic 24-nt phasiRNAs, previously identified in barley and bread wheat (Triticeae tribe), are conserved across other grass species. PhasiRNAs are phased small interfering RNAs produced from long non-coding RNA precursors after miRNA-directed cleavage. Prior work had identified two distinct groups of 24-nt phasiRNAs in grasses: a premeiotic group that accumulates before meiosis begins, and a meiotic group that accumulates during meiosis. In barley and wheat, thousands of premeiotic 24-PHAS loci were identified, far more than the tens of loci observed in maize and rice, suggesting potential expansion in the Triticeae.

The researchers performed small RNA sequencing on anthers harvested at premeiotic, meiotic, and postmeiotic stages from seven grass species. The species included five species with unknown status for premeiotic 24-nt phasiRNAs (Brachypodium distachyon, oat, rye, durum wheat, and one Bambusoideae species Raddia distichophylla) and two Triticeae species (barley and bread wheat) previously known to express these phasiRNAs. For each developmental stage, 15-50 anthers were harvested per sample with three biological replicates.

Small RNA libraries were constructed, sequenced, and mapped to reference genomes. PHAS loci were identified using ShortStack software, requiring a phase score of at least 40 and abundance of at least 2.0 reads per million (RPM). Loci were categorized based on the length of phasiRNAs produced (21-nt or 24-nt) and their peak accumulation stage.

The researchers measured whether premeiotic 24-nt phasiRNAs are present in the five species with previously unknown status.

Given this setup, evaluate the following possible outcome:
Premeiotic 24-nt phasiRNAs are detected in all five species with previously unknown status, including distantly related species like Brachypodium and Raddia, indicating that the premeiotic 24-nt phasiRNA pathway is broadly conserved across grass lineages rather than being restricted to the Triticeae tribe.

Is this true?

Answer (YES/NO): YES